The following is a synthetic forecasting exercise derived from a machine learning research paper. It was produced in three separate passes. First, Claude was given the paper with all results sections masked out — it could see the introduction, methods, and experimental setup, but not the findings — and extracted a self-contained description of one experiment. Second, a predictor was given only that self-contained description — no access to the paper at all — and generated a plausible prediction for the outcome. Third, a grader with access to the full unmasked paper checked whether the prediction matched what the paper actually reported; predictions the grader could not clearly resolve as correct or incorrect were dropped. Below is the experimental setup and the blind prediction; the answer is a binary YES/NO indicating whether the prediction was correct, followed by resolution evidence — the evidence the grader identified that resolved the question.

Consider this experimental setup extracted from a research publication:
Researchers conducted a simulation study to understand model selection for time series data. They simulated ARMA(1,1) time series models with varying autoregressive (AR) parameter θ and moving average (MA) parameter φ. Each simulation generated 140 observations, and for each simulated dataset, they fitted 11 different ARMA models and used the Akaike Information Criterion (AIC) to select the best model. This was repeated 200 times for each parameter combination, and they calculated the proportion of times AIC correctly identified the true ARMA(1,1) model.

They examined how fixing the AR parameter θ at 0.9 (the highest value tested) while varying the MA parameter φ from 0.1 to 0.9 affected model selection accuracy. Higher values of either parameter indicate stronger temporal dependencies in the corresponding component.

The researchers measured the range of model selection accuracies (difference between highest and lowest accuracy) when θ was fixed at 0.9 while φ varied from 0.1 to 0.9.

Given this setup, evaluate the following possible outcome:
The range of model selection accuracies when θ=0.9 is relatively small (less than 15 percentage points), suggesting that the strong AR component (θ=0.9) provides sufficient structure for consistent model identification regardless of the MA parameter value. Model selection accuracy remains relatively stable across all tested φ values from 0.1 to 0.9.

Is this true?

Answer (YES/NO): NO